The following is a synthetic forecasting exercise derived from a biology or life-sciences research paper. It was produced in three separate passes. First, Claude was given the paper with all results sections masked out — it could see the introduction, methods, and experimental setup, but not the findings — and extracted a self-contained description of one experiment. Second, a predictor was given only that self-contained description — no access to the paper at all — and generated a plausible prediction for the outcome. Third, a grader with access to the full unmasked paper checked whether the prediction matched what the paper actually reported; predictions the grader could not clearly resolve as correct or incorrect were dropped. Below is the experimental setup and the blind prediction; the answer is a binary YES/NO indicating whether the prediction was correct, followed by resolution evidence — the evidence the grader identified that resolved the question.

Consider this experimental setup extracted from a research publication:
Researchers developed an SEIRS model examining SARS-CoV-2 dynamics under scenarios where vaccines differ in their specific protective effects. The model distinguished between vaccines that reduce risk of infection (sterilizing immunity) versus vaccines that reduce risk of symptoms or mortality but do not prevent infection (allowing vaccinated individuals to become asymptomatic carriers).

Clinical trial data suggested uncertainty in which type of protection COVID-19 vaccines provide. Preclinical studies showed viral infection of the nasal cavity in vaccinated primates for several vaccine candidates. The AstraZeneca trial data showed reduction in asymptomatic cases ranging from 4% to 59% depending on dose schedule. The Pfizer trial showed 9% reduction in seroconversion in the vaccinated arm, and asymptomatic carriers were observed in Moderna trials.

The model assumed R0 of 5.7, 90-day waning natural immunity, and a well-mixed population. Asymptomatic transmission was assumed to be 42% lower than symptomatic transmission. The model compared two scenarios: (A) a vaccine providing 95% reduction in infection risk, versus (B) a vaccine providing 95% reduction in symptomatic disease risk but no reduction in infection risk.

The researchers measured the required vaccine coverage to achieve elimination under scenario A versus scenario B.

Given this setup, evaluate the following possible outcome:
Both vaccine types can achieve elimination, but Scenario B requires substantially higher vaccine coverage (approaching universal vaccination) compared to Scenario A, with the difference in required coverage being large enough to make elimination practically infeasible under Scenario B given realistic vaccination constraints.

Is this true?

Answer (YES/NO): NO